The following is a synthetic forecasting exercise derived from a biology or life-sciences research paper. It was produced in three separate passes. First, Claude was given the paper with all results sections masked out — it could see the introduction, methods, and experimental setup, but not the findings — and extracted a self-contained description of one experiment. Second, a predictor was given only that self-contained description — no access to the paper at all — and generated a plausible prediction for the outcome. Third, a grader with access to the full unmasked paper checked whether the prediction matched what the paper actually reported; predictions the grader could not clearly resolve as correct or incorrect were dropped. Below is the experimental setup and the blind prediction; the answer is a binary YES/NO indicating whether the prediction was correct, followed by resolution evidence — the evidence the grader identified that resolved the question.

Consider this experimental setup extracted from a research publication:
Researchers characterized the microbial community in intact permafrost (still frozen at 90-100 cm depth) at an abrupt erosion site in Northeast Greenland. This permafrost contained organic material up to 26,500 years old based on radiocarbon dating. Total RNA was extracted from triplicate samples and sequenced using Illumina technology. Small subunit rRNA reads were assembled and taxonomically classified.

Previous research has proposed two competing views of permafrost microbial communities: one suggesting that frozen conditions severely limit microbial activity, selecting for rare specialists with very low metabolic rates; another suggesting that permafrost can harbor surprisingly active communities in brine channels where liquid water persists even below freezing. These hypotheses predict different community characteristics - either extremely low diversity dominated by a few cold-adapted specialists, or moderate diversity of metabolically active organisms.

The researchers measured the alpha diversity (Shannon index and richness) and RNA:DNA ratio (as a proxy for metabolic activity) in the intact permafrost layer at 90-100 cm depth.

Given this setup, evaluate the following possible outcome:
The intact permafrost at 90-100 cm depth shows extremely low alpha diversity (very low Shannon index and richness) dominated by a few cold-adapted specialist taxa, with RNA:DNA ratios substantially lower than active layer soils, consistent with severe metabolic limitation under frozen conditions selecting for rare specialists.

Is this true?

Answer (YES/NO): NO